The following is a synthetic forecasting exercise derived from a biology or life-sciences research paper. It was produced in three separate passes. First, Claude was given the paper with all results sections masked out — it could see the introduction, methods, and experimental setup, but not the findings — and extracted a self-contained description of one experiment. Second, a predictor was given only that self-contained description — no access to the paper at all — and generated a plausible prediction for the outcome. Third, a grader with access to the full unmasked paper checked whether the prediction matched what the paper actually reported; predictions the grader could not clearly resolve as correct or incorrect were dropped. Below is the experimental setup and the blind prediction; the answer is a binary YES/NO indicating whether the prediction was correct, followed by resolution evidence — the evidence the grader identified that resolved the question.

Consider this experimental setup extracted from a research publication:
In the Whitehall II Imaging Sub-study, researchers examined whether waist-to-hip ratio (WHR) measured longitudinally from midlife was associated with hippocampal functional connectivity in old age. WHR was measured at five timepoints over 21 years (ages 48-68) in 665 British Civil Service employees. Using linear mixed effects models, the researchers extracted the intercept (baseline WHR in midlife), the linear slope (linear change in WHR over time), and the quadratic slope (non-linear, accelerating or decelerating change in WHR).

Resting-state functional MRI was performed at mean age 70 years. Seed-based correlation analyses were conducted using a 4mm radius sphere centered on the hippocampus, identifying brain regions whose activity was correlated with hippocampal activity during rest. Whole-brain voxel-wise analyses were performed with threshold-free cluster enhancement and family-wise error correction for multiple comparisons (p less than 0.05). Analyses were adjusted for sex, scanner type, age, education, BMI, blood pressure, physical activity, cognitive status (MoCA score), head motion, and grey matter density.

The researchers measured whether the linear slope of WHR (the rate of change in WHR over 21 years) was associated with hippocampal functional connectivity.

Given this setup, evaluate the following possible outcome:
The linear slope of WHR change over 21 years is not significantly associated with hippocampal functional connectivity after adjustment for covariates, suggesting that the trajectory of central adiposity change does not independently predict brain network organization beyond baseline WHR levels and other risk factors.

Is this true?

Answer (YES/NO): YES